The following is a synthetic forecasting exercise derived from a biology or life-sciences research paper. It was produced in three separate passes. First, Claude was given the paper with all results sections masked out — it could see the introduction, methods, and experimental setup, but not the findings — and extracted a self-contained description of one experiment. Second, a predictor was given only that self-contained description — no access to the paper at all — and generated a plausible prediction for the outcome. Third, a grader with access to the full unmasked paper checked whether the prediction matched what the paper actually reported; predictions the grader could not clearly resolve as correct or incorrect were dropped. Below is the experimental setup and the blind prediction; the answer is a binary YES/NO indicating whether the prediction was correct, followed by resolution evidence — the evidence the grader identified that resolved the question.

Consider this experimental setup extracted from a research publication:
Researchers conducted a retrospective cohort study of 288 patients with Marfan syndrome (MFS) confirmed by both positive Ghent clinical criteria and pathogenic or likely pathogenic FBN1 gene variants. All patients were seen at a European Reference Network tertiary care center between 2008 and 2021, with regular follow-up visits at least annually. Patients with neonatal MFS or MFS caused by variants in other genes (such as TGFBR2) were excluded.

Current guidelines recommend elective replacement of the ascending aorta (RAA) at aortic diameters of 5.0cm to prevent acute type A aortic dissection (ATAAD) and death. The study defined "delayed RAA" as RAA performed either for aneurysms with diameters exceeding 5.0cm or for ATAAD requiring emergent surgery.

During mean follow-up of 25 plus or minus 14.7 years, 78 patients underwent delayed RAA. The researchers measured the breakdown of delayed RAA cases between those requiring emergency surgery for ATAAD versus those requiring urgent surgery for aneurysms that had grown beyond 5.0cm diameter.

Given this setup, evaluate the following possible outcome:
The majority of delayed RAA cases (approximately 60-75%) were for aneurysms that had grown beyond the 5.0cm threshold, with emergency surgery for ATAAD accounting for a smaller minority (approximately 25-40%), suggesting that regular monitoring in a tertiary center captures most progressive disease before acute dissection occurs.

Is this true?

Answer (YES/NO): NO